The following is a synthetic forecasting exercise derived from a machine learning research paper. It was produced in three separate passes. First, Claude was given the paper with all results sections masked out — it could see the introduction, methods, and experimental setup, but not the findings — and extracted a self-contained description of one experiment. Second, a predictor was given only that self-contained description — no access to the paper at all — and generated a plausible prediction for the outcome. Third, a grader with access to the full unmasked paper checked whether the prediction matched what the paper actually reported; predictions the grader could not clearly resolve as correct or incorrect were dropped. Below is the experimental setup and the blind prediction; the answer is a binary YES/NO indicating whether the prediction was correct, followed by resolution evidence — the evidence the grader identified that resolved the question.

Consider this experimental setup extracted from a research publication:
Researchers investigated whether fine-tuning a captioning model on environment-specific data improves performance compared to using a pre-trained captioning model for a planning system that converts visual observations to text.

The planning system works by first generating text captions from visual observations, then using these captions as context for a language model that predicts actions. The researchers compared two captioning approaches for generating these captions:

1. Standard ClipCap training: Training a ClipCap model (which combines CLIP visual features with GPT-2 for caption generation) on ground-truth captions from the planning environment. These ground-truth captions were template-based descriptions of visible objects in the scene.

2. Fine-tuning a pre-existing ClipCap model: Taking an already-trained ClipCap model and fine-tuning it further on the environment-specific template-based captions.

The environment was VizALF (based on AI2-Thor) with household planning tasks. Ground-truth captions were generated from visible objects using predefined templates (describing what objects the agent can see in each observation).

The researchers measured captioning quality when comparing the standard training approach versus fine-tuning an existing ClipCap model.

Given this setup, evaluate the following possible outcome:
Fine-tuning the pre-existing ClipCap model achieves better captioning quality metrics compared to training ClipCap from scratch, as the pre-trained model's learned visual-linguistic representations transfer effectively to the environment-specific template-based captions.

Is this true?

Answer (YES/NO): NO